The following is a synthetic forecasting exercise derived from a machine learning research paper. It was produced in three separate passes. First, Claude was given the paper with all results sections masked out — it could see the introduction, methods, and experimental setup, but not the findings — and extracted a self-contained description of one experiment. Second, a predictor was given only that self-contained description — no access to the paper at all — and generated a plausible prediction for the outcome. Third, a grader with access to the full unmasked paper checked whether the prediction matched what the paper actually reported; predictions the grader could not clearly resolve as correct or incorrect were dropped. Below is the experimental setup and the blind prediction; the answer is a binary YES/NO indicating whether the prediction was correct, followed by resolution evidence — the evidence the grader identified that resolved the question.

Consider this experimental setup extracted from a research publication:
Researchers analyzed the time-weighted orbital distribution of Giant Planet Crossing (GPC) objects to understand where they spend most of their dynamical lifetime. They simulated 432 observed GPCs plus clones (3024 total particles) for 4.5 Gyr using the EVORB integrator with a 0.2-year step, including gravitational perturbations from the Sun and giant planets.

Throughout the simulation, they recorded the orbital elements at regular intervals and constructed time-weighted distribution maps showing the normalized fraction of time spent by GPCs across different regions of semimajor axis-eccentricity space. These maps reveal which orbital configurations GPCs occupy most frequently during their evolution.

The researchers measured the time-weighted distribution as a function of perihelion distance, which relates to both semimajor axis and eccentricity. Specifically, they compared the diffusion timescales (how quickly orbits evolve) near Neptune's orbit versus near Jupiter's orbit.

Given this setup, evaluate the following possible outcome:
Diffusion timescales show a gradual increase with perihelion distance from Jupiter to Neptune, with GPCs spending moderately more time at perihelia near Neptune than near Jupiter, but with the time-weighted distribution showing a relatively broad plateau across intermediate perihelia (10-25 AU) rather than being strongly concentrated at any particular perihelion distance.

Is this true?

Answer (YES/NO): NO